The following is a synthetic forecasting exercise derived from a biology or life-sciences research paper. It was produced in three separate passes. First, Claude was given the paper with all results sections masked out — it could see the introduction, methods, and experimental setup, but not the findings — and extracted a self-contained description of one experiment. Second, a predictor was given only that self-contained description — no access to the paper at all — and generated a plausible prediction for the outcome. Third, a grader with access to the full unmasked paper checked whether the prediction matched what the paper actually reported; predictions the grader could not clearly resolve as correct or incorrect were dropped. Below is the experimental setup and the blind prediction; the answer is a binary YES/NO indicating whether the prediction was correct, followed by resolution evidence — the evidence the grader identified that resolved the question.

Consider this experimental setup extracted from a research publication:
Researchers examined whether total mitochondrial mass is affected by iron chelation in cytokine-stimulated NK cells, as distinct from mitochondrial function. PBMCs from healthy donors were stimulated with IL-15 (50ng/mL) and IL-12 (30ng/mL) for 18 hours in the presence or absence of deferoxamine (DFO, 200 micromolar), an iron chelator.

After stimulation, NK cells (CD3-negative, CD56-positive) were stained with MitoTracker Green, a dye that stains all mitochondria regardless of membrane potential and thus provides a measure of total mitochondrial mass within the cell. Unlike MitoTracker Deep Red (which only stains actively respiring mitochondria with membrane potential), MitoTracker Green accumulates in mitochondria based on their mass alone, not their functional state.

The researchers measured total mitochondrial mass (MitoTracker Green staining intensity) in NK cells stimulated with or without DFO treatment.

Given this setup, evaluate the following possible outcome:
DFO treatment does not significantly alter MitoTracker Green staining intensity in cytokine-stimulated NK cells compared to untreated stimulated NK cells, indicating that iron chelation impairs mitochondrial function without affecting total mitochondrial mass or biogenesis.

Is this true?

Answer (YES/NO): YES